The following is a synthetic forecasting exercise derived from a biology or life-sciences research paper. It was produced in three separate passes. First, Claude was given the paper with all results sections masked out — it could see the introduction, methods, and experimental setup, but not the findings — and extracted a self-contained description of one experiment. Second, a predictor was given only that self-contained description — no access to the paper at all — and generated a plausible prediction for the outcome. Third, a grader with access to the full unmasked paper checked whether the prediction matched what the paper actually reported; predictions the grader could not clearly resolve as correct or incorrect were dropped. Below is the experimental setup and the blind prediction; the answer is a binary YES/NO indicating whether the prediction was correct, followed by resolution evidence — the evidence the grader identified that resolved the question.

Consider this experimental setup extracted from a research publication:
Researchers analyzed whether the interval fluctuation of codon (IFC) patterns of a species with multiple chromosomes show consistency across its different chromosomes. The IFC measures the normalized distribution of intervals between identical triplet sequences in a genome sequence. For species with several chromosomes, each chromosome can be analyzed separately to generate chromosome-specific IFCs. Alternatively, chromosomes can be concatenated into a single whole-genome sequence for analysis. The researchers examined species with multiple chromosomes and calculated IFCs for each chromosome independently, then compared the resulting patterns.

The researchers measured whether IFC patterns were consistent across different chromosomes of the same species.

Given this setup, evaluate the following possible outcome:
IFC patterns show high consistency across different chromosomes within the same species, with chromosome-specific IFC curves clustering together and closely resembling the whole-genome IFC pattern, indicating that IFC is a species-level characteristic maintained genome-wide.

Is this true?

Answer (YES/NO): YES